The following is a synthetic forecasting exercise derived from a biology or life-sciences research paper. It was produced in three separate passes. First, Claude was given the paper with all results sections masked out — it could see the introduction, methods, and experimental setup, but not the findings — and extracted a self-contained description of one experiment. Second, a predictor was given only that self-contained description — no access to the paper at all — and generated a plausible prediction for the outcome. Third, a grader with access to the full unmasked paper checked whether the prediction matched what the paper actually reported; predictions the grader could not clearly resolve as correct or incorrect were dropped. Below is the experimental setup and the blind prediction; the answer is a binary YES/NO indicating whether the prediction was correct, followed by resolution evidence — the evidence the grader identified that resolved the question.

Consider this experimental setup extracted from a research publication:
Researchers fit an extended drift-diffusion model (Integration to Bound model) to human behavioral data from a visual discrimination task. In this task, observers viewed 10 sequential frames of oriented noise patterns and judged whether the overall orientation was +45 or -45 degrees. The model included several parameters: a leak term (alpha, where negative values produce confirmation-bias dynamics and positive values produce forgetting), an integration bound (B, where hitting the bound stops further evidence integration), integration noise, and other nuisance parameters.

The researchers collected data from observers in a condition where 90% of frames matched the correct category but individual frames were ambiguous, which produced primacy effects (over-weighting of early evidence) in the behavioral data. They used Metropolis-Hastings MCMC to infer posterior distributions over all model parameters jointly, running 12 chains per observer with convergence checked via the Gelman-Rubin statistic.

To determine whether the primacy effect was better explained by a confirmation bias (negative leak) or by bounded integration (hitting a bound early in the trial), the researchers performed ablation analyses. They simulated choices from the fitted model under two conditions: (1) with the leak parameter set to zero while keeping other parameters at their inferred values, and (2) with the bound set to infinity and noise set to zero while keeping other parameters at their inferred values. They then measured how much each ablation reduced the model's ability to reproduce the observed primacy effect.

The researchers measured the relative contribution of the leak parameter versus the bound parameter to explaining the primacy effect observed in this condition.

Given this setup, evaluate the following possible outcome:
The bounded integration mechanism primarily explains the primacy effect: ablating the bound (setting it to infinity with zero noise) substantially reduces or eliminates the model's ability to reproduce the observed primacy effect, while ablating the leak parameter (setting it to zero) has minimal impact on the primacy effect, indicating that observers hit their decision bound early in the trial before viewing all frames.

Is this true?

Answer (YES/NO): NO